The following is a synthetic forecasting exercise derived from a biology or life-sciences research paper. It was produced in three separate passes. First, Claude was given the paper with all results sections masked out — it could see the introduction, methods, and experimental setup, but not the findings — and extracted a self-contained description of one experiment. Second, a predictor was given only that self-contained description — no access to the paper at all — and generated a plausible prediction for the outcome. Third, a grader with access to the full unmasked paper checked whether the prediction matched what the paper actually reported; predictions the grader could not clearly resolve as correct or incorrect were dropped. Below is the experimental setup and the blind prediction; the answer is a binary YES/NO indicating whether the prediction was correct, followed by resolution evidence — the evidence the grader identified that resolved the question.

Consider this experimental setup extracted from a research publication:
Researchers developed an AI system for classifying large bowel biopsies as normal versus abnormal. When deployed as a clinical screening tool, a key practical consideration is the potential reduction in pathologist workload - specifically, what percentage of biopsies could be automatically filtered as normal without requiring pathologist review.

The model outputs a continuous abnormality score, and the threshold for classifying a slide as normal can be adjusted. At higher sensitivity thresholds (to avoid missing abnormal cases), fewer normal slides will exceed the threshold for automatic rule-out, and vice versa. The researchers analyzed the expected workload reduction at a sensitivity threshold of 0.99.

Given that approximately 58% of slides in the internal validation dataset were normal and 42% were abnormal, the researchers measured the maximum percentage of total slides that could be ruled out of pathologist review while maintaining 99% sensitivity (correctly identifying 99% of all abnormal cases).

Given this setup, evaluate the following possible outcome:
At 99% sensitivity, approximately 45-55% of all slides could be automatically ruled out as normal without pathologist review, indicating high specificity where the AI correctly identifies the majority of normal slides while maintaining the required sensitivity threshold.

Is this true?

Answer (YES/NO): NO